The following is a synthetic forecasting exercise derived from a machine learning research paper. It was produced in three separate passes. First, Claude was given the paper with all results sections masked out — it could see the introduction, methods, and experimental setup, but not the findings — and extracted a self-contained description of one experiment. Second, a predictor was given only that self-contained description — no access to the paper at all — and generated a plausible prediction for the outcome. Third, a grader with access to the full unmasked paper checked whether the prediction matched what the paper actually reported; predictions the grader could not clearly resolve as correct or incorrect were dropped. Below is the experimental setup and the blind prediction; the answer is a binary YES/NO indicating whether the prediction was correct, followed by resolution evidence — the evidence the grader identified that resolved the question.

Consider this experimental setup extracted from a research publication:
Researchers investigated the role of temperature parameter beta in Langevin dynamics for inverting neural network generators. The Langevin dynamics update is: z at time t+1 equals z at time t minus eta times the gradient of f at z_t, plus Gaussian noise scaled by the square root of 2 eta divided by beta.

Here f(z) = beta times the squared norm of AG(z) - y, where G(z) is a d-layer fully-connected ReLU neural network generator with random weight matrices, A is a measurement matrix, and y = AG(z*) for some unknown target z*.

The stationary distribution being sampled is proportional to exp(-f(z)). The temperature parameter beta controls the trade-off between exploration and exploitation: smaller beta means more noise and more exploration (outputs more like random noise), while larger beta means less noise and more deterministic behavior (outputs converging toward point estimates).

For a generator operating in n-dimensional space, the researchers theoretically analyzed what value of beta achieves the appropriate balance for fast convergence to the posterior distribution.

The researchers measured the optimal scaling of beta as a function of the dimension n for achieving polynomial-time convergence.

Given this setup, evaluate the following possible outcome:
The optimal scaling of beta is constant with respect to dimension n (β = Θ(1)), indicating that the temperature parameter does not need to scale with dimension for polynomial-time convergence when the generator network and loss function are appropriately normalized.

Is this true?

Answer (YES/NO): NO